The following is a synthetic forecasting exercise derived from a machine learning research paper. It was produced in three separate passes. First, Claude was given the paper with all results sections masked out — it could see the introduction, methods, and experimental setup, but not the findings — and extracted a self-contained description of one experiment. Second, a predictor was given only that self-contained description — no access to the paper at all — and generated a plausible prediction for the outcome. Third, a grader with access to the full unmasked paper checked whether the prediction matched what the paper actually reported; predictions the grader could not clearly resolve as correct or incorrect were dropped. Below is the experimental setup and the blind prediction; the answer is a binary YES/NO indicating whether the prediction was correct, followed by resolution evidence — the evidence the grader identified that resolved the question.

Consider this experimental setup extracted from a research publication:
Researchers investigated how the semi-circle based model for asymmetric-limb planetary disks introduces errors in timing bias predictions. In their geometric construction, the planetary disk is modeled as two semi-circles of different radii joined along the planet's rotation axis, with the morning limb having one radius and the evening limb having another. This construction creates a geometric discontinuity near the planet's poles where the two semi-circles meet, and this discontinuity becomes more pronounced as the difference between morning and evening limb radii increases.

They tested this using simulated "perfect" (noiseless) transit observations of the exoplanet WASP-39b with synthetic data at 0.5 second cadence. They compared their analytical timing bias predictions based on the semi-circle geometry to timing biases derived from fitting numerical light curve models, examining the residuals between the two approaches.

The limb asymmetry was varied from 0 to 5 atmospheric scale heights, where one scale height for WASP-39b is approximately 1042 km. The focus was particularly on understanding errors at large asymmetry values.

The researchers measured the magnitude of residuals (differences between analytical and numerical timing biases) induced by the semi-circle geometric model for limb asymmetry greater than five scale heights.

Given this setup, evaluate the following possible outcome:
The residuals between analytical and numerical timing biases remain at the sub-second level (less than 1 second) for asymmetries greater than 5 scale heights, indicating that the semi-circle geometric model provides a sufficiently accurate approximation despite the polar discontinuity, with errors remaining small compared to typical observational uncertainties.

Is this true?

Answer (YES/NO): YES